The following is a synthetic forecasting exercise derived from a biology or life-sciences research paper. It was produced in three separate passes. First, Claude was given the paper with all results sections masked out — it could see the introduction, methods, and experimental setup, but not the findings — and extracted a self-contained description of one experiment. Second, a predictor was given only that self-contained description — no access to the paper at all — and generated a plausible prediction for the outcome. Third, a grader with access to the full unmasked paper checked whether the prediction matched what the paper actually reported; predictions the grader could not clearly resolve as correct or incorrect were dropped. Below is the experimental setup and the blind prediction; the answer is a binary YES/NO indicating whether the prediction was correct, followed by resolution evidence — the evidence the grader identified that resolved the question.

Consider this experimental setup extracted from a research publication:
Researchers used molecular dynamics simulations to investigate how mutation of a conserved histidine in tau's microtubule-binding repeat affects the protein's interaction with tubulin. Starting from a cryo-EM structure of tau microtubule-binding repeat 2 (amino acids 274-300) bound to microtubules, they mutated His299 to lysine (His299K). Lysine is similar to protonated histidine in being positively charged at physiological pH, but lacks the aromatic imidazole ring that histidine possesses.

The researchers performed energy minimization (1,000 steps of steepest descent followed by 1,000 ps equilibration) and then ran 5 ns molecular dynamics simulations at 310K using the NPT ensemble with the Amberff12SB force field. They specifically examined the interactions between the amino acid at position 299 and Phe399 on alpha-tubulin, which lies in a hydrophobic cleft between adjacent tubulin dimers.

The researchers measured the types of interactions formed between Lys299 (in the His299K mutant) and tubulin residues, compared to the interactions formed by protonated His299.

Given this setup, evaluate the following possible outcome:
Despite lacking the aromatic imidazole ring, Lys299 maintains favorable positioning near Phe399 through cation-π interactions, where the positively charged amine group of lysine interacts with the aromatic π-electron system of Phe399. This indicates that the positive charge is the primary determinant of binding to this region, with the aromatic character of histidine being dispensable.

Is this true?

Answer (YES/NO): NO